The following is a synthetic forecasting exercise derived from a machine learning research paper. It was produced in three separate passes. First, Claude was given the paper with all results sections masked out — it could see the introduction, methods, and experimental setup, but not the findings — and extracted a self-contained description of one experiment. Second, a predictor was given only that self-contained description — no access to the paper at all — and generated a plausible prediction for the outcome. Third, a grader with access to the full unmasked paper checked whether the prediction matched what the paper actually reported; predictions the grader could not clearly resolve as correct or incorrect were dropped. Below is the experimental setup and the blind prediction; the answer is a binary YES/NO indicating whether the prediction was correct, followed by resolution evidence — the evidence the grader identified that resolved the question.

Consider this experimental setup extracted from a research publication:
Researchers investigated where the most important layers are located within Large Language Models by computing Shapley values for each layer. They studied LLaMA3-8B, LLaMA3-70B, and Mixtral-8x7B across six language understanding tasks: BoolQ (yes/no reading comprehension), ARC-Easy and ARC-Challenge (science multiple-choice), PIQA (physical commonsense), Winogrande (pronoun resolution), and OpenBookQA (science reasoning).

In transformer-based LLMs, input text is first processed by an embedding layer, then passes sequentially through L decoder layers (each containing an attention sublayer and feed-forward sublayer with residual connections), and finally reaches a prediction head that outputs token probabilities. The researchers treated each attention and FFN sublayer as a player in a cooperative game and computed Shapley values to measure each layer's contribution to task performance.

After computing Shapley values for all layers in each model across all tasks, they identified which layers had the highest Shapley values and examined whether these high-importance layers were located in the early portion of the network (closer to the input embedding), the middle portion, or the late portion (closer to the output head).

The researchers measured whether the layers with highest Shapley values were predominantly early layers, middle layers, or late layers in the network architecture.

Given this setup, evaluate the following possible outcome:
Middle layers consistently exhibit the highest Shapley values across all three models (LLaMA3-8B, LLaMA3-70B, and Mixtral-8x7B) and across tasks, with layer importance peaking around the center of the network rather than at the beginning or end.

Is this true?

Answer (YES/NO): NO